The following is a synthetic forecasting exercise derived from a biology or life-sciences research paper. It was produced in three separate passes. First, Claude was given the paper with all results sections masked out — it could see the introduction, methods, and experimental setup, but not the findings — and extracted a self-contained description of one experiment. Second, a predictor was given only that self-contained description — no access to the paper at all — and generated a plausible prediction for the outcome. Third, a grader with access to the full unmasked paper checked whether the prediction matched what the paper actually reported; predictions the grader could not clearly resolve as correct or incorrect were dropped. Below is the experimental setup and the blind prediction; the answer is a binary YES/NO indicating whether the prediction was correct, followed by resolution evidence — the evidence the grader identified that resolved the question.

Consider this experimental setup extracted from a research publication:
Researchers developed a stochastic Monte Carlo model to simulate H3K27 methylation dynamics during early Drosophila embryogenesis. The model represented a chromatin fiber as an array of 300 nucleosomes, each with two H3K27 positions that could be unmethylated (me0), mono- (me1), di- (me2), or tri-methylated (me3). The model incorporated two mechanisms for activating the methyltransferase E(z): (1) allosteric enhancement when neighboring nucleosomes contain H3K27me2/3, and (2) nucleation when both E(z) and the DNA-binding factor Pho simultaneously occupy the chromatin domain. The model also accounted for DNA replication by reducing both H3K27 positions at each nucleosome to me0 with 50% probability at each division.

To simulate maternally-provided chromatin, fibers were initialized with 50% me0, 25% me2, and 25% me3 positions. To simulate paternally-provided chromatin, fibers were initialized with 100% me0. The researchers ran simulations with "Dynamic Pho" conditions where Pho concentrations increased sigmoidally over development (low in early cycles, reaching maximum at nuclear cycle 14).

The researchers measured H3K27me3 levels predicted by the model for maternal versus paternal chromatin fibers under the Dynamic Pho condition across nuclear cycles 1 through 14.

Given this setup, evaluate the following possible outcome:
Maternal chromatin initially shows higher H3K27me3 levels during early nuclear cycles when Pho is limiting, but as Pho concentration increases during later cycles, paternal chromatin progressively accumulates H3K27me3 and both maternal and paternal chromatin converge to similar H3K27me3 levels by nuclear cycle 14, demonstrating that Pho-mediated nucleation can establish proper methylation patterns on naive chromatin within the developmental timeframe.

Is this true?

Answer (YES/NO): YES